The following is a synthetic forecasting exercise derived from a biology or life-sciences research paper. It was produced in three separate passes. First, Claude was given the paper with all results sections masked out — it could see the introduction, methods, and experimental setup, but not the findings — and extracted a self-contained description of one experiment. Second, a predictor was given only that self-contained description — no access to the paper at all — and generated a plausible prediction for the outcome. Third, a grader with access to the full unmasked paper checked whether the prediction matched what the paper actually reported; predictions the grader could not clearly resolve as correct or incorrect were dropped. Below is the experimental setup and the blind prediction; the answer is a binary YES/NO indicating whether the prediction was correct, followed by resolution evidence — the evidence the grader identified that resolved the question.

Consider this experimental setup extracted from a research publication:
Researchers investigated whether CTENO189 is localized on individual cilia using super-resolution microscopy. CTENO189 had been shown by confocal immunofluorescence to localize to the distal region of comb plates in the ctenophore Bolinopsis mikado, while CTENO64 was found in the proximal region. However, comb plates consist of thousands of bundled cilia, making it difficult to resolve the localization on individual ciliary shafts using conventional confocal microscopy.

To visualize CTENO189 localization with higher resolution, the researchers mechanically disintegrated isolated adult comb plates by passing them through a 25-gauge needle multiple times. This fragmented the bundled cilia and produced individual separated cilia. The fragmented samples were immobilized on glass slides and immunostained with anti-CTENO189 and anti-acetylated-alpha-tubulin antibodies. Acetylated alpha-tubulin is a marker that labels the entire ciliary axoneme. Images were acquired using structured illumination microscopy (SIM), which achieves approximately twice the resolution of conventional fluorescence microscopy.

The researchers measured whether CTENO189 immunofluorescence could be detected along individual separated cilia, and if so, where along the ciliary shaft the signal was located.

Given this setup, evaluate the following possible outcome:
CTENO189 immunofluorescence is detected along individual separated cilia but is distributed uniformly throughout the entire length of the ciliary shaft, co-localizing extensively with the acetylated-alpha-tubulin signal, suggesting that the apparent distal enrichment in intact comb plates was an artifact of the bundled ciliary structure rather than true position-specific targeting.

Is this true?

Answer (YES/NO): NO